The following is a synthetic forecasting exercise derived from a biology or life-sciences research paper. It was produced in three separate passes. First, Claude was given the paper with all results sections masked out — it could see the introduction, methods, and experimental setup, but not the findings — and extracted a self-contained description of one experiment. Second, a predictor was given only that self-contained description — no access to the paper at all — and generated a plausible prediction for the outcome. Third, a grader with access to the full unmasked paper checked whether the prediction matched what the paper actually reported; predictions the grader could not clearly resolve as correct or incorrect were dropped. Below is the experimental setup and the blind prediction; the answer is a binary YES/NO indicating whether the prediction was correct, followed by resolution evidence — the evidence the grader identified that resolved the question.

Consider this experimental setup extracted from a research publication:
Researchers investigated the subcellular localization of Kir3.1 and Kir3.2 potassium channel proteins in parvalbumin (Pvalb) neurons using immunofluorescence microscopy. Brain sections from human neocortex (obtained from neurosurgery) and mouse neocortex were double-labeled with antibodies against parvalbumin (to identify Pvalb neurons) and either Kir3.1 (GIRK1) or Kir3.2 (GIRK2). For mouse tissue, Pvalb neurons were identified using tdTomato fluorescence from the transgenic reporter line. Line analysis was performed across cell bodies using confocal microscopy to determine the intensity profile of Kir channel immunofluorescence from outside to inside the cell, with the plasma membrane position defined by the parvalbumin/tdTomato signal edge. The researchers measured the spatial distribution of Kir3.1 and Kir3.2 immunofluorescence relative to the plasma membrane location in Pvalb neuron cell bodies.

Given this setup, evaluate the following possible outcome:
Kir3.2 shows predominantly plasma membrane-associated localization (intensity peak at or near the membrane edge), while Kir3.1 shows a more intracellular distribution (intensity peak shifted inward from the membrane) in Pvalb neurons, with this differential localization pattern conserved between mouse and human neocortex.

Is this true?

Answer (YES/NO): NO